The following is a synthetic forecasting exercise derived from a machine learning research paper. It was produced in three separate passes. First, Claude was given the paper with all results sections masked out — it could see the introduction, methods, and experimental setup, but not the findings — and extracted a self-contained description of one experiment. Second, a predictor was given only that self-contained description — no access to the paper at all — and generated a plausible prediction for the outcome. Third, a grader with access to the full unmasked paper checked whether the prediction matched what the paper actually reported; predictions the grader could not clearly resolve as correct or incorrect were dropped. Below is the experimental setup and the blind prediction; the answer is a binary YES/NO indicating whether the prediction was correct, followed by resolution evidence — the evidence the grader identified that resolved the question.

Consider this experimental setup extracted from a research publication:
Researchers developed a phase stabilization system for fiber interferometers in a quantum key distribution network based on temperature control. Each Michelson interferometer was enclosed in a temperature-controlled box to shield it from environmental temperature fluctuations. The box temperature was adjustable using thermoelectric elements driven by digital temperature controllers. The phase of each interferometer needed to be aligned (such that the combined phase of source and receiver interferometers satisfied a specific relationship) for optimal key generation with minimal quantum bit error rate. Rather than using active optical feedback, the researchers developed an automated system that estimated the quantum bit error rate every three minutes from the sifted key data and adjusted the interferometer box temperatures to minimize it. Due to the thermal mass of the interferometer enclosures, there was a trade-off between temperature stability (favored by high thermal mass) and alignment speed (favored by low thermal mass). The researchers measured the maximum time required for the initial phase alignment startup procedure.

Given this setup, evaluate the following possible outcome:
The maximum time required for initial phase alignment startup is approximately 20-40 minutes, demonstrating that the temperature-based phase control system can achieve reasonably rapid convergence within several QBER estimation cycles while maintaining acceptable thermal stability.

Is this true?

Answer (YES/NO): NO